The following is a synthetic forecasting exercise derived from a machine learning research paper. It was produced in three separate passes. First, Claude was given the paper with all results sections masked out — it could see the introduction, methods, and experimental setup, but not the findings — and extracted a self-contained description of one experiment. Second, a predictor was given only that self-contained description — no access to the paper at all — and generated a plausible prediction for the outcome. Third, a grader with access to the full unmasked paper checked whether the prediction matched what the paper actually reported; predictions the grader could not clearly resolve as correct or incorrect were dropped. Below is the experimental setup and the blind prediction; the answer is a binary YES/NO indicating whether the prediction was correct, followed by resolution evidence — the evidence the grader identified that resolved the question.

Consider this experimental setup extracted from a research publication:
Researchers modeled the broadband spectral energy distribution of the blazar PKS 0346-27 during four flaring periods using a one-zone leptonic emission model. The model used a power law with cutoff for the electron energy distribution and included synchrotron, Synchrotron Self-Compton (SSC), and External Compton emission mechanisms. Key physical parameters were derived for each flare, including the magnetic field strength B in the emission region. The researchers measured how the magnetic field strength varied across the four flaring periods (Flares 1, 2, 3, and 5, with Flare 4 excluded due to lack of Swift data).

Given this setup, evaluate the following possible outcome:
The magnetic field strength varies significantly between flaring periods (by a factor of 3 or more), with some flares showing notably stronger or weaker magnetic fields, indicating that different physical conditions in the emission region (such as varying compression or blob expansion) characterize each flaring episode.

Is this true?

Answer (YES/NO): NO